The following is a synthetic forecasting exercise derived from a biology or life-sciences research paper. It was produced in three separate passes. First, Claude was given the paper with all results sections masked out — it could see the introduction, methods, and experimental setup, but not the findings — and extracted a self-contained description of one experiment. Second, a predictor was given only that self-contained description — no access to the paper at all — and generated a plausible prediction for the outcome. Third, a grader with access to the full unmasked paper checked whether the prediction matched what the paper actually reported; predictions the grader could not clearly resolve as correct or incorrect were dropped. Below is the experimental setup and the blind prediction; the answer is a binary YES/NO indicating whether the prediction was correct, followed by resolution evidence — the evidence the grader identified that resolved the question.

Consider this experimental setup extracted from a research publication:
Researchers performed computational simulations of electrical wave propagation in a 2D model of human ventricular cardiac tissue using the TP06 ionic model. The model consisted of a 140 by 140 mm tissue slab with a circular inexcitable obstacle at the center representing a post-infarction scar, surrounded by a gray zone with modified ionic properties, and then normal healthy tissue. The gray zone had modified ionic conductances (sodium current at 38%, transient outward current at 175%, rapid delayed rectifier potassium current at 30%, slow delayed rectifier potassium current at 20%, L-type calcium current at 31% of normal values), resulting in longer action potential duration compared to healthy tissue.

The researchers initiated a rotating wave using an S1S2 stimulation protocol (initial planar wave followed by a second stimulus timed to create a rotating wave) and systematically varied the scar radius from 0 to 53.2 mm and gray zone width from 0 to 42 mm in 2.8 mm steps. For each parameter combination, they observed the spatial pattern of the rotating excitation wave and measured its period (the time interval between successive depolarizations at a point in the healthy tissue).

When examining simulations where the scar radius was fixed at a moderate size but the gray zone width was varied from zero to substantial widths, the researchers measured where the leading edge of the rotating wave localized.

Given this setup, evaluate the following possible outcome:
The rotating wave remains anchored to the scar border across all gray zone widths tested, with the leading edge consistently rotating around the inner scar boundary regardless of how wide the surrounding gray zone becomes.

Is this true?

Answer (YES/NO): NO